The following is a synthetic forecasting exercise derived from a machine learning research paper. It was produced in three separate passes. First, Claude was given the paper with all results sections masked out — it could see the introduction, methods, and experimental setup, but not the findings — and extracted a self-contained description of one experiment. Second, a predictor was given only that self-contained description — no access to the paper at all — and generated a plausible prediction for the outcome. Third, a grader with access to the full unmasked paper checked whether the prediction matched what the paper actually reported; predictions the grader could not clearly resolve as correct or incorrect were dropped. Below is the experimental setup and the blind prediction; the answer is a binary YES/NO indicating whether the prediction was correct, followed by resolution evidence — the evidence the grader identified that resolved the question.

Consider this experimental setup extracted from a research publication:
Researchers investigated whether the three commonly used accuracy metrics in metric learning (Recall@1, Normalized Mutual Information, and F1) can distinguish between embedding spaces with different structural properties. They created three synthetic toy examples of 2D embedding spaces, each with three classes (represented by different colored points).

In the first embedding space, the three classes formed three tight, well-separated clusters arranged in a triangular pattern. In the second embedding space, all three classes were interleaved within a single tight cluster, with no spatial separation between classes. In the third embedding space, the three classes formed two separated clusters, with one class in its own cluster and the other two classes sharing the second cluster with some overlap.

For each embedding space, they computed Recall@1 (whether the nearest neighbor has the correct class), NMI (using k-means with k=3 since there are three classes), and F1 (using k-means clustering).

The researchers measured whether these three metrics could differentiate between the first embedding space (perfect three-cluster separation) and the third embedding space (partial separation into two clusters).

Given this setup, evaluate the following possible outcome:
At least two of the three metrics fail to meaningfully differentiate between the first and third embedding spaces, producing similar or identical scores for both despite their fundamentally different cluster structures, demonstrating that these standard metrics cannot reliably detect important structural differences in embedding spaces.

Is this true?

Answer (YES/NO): YES